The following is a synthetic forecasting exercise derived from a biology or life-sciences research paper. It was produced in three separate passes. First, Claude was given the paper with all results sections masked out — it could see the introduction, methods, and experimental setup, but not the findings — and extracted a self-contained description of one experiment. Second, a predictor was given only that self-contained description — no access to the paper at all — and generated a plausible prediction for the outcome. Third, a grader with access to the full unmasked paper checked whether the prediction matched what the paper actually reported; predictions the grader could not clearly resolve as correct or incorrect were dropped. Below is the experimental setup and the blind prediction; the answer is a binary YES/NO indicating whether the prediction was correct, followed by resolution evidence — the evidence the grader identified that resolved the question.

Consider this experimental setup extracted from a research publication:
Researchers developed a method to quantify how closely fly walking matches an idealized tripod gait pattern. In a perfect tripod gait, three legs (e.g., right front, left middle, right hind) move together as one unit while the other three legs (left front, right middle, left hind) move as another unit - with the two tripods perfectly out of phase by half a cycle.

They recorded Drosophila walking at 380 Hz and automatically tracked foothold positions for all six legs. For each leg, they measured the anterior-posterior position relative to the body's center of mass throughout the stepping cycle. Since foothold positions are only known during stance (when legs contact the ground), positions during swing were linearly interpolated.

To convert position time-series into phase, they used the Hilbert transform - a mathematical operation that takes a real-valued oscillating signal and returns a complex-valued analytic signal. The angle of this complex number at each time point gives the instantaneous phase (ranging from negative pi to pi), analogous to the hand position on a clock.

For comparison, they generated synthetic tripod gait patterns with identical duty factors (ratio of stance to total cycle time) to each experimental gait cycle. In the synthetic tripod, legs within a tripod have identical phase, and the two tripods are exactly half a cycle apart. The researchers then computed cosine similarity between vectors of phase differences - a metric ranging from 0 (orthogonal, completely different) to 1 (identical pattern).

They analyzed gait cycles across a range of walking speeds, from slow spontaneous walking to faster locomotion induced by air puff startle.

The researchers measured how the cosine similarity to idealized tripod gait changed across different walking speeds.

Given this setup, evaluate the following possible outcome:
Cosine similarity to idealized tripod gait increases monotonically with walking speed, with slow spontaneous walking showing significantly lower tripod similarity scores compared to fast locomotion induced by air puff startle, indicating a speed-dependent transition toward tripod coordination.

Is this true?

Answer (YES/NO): NO